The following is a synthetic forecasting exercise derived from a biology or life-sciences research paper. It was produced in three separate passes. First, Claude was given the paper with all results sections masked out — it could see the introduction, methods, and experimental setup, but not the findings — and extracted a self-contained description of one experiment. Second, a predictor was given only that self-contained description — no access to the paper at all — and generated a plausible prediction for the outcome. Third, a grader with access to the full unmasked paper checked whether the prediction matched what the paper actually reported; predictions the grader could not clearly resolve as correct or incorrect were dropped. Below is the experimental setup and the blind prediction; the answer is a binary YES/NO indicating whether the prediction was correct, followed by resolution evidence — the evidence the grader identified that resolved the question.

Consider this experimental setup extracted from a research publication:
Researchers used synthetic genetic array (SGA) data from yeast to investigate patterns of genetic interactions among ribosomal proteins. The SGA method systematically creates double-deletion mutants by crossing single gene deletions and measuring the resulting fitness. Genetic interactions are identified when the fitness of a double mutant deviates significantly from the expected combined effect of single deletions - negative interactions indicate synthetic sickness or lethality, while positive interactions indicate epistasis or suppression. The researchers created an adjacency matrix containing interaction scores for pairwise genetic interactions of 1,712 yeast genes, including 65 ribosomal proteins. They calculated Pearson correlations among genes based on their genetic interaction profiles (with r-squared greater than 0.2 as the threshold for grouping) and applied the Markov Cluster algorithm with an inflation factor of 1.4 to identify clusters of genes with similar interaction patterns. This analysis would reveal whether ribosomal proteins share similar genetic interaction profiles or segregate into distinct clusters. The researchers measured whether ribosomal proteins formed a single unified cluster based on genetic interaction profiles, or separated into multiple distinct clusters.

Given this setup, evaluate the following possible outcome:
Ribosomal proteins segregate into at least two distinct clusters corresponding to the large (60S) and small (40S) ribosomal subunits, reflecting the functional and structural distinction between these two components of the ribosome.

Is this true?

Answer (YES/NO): NO